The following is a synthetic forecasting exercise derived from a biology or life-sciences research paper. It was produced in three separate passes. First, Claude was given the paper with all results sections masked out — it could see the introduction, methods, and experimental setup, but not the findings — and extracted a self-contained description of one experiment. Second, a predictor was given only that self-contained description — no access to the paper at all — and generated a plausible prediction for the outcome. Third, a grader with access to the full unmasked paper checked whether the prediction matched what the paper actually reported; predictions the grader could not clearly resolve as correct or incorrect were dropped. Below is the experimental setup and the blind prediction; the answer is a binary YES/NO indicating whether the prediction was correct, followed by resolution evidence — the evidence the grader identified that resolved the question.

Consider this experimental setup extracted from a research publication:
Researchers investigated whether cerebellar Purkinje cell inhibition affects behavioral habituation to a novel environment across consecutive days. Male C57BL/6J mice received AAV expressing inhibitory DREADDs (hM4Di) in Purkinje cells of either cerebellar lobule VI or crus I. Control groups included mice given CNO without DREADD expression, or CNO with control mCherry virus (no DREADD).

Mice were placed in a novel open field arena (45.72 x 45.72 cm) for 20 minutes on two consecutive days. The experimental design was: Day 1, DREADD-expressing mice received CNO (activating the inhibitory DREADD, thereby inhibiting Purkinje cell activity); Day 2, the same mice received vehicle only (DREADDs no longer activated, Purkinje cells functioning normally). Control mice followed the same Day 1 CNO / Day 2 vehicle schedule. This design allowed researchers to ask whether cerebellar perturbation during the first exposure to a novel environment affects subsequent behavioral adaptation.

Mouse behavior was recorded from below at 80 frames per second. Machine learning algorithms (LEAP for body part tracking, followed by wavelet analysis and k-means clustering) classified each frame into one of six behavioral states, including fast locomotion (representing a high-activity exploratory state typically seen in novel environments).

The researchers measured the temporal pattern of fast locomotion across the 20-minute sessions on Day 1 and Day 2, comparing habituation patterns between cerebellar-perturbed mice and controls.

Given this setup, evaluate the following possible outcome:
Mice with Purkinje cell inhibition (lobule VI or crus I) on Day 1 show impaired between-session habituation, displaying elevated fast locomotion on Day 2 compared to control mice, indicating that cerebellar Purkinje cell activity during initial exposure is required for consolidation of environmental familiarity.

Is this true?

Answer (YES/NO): YES